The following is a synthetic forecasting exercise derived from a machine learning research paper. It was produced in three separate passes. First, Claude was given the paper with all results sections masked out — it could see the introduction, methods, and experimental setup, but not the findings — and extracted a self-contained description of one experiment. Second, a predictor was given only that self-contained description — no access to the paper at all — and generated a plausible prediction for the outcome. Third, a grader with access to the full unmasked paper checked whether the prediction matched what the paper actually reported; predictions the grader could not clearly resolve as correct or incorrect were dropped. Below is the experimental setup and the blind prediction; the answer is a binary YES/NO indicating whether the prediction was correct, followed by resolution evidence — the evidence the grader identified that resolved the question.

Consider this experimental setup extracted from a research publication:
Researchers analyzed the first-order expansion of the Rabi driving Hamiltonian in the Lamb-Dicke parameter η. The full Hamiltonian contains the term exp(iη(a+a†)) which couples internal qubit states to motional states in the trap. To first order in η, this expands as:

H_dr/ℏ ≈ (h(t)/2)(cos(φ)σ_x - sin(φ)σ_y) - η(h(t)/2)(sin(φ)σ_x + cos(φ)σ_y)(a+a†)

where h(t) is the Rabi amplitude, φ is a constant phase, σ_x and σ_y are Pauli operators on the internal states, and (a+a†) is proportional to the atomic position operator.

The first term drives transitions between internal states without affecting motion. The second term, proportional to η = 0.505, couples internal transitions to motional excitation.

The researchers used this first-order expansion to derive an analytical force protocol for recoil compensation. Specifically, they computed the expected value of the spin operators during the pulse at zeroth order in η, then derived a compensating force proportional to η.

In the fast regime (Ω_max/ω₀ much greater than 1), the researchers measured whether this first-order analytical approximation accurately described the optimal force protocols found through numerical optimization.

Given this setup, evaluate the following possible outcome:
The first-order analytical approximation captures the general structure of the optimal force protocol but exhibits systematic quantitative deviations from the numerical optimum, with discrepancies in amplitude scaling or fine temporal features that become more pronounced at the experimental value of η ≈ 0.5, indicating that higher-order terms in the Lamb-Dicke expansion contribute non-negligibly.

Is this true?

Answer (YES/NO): NO